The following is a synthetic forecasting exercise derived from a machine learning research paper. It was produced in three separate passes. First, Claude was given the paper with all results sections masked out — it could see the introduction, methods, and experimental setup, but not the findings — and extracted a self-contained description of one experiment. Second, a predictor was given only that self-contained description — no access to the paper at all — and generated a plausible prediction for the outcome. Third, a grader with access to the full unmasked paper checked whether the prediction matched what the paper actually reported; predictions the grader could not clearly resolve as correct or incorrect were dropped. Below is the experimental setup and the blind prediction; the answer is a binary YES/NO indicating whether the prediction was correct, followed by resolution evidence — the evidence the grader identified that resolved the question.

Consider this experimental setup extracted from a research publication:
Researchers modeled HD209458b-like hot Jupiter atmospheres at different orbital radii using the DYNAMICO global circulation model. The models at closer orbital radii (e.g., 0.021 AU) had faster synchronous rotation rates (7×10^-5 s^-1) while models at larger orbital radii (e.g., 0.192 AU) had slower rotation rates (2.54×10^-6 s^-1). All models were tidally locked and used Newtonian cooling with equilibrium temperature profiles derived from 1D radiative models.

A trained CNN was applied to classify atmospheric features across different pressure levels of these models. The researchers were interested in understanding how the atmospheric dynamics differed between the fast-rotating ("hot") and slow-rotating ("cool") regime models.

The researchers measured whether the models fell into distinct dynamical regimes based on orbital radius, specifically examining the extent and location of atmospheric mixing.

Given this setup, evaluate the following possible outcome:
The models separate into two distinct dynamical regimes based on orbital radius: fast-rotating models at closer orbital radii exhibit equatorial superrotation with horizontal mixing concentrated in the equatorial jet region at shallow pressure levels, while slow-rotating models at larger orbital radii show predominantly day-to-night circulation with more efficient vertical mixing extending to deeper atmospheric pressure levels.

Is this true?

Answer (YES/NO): NO